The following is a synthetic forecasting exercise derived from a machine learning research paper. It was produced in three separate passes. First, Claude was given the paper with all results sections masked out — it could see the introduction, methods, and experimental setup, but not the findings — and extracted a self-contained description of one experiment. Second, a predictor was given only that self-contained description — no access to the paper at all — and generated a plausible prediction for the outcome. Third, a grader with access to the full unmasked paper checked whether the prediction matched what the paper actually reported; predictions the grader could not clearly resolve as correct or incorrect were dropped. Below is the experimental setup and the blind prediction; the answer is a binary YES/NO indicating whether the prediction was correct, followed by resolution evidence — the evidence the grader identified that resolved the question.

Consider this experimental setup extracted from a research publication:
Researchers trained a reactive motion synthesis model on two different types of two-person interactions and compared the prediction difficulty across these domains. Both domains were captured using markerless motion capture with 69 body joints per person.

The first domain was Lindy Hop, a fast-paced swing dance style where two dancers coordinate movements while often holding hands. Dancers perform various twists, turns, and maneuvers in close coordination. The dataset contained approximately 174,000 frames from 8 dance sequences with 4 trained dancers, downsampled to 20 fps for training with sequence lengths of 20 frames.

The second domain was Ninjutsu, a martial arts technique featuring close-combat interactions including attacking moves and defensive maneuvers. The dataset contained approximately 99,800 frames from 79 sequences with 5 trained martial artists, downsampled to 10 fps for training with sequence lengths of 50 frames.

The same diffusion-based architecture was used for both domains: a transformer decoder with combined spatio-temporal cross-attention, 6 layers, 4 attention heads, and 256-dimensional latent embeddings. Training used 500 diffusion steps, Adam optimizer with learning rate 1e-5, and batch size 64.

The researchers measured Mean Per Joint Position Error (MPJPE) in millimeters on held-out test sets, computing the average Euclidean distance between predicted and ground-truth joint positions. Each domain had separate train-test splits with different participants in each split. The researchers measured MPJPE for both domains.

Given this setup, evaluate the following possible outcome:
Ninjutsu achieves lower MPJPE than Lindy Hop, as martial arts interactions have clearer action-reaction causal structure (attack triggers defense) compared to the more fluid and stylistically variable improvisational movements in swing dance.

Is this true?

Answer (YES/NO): NO